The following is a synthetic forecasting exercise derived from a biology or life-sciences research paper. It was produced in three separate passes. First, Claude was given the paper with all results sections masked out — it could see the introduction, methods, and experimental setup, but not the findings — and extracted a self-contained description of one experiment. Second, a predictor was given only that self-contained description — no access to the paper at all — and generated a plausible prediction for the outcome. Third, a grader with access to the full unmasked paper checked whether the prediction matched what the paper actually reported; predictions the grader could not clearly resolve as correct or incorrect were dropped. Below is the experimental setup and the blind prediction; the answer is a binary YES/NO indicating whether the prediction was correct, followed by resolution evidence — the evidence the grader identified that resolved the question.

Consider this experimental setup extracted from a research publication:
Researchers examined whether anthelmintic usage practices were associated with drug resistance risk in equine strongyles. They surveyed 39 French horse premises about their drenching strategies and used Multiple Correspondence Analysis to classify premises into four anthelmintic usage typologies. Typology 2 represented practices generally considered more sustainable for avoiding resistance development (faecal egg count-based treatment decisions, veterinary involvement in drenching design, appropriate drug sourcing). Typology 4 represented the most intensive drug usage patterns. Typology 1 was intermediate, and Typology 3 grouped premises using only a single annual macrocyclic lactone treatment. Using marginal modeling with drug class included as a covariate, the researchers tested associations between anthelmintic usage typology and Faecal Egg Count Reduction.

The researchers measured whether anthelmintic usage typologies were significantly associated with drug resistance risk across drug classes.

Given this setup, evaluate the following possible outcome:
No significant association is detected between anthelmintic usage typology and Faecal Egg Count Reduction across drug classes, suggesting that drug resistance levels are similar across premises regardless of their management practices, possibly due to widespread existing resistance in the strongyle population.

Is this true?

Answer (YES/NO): NO